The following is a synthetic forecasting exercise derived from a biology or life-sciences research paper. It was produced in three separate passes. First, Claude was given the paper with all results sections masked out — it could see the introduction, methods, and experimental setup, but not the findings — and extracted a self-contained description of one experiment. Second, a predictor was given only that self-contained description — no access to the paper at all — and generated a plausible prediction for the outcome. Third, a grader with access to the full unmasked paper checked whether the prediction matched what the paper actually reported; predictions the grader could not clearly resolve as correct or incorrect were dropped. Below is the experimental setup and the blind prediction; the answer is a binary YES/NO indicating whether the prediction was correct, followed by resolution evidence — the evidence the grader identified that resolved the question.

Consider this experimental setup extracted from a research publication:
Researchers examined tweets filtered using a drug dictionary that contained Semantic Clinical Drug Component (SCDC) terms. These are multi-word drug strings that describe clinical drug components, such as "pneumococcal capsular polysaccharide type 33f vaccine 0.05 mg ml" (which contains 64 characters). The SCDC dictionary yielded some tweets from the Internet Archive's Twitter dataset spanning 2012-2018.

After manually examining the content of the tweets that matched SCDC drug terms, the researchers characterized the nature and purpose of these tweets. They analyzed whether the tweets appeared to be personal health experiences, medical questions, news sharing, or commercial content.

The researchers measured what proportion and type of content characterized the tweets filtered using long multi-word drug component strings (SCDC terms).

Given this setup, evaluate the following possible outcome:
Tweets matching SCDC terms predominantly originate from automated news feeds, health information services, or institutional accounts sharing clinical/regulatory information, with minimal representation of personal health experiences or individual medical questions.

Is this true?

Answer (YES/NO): NO